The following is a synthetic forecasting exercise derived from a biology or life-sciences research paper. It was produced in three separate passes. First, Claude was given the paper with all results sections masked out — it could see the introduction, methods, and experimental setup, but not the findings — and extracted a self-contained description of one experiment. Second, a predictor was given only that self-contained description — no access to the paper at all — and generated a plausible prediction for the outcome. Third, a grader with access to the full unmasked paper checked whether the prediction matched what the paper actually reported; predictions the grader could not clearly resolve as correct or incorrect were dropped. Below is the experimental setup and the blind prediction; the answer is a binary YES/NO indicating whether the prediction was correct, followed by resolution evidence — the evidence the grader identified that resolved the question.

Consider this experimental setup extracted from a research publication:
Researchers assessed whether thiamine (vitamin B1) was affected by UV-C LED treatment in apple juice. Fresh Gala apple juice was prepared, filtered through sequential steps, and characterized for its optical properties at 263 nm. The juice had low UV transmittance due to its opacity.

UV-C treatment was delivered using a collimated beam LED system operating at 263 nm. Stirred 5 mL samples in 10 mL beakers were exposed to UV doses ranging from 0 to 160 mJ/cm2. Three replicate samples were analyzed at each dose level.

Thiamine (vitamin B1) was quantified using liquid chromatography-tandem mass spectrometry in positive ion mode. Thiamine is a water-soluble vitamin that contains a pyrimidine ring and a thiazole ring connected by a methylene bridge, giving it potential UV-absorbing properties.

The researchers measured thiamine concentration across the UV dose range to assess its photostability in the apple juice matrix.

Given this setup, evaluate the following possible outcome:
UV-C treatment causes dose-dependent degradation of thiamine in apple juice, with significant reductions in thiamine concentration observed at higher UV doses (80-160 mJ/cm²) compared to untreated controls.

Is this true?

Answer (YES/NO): YES